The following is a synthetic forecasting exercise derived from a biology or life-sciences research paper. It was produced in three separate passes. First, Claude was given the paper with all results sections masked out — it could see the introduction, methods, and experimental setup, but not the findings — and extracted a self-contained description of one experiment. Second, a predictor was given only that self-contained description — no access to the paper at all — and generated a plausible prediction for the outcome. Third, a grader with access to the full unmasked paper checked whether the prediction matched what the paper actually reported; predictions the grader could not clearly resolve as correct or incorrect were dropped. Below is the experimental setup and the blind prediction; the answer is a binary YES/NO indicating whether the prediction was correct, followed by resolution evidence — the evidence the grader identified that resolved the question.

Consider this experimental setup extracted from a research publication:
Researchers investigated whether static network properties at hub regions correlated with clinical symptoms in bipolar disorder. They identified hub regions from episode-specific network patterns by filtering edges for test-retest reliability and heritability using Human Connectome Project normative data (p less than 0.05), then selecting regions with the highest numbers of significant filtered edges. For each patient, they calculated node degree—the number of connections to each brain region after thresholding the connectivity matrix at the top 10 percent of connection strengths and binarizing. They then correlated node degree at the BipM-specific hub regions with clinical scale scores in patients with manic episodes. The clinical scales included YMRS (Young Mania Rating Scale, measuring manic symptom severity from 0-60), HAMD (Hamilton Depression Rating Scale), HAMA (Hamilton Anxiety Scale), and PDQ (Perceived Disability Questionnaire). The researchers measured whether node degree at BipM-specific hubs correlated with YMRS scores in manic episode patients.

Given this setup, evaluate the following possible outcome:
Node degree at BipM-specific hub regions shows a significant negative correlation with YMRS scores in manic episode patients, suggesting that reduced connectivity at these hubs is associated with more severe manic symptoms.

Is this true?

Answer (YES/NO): NO